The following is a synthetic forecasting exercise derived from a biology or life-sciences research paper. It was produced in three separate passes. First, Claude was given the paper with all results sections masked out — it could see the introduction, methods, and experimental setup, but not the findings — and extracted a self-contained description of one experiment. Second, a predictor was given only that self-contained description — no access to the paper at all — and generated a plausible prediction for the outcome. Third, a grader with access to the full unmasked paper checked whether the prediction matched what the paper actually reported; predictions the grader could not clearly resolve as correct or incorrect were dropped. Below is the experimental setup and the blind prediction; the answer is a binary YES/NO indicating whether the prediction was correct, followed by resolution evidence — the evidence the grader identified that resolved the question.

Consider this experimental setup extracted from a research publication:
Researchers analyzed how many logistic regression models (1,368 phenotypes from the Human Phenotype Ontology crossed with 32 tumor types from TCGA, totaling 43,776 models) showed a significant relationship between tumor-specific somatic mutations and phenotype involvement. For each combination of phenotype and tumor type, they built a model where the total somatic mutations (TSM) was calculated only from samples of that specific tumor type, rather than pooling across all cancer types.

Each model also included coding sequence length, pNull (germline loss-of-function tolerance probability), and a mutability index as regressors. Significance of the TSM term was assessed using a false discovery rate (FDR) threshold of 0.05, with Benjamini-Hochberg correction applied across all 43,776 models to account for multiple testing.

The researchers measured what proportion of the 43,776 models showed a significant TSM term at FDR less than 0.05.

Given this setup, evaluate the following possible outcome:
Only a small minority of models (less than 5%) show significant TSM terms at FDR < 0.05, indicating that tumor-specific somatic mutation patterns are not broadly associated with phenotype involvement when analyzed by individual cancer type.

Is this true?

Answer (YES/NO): NO